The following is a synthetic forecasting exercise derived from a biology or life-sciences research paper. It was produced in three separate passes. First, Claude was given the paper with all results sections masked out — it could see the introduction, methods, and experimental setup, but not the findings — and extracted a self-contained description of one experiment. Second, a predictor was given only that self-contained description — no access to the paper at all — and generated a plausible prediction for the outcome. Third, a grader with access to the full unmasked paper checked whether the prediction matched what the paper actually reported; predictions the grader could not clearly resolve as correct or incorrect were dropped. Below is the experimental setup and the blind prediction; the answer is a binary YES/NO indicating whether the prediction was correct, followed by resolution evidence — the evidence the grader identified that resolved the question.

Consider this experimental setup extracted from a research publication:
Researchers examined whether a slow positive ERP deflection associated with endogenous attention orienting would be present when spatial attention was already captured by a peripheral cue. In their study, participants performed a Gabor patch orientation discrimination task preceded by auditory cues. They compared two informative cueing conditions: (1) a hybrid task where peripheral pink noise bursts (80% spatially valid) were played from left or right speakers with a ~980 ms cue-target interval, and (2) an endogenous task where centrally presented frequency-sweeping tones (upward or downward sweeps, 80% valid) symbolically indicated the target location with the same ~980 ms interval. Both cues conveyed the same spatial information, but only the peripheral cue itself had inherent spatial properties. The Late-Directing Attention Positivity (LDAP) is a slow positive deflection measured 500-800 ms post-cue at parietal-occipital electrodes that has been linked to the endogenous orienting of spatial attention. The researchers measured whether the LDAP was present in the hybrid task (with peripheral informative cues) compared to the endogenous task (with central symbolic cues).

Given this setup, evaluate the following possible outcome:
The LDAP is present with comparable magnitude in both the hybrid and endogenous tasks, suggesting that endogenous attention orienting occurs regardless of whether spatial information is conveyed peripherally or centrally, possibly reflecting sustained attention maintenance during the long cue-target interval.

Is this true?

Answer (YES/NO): NO